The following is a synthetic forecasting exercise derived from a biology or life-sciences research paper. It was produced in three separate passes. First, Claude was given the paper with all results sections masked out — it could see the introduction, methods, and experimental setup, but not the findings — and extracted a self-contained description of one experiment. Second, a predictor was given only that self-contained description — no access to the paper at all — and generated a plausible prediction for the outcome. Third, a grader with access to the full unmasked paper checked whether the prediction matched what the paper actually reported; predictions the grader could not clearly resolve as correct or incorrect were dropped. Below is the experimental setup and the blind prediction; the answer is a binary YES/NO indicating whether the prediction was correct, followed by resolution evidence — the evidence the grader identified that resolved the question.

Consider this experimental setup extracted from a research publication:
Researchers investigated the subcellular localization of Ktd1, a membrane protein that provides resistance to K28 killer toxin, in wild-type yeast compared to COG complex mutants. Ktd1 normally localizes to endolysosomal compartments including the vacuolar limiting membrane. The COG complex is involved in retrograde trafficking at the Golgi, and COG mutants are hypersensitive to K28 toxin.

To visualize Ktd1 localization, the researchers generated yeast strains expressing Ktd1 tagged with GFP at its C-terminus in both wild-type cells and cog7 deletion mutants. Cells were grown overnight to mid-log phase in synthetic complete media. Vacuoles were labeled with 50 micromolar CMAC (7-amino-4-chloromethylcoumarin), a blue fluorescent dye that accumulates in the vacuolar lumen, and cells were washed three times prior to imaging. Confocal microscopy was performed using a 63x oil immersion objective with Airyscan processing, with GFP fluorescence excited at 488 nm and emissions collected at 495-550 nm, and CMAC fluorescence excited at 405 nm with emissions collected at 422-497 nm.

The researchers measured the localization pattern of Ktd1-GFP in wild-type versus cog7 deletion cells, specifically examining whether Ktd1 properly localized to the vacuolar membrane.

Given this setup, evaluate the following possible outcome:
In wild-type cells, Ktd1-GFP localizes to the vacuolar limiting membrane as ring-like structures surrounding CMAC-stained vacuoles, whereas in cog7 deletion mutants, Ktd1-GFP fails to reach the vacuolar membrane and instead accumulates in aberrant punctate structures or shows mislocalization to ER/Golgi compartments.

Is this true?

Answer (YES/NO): NO